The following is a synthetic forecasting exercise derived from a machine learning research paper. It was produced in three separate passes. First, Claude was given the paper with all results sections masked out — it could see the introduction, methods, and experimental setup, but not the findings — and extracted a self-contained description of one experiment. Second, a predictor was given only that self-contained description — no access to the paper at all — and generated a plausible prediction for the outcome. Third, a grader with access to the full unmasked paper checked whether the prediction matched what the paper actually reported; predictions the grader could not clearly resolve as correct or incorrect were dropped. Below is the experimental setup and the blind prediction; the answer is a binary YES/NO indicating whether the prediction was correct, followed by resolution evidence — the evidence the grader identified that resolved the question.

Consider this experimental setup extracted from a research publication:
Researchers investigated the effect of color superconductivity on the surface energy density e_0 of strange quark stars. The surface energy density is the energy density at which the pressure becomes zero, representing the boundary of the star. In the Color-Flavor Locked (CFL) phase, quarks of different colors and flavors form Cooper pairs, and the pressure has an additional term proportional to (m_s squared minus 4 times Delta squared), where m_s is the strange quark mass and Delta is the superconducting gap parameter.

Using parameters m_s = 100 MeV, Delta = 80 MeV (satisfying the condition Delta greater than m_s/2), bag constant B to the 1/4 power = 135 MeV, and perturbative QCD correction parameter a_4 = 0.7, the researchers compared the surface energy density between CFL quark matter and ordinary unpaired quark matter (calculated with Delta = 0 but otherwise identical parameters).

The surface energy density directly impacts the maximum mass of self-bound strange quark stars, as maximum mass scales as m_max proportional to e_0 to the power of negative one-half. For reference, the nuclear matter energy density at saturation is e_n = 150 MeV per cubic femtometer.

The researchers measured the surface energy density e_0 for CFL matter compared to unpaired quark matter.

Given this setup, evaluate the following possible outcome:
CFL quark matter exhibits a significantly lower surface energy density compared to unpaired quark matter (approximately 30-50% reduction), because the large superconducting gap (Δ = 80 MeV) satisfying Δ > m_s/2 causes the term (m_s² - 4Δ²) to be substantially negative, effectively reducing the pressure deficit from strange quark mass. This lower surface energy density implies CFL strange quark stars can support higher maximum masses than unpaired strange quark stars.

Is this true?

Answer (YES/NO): NO